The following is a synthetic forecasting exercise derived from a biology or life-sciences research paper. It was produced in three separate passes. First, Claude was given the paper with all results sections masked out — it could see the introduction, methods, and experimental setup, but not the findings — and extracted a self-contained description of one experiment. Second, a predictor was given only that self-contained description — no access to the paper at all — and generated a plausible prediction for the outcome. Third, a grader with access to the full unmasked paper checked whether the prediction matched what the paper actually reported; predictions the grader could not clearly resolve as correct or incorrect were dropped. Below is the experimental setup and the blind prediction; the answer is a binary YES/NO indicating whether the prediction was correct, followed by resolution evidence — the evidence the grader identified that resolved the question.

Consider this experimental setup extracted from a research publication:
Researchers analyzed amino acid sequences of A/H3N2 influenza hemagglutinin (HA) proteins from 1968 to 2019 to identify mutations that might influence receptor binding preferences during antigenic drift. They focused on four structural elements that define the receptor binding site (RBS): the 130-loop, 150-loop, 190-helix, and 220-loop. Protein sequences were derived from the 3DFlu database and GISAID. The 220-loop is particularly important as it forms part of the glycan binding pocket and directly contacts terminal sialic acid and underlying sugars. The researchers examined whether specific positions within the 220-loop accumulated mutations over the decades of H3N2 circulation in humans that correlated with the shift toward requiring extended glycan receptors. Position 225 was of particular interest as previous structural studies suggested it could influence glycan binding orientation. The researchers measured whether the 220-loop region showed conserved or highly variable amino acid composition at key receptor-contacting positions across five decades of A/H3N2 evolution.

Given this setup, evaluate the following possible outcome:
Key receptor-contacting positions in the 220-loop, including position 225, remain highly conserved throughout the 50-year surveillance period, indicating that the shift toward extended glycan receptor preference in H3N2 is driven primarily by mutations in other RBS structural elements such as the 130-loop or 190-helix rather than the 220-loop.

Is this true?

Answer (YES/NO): NO